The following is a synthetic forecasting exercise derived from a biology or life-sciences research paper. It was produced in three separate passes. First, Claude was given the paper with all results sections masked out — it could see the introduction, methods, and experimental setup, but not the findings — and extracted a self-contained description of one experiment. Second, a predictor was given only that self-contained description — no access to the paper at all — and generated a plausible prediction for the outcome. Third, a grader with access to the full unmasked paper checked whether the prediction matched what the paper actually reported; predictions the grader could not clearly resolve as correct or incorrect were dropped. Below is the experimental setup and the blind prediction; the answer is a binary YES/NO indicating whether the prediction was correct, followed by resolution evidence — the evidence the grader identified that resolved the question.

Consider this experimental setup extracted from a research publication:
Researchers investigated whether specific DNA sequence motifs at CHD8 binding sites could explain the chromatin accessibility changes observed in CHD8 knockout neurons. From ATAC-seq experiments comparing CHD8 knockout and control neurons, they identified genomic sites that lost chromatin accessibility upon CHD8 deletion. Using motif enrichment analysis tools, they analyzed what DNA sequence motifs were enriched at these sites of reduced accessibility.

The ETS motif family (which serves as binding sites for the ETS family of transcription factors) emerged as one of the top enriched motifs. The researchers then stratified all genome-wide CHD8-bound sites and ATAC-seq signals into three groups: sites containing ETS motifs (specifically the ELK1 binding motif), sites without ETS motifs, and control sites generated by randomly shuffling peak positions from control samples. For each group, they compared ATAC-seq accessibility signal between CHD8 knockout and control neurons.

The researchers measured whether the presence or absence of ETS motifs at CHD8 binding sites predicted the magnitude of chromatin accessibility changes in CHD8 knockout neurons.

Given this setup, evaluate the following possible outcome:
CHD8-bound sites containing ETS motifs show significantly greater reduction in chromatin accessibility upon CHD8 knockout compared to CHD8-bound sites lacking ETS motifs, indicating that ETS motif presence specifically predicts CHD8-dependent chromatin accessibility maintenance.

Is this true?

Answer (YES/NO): YES